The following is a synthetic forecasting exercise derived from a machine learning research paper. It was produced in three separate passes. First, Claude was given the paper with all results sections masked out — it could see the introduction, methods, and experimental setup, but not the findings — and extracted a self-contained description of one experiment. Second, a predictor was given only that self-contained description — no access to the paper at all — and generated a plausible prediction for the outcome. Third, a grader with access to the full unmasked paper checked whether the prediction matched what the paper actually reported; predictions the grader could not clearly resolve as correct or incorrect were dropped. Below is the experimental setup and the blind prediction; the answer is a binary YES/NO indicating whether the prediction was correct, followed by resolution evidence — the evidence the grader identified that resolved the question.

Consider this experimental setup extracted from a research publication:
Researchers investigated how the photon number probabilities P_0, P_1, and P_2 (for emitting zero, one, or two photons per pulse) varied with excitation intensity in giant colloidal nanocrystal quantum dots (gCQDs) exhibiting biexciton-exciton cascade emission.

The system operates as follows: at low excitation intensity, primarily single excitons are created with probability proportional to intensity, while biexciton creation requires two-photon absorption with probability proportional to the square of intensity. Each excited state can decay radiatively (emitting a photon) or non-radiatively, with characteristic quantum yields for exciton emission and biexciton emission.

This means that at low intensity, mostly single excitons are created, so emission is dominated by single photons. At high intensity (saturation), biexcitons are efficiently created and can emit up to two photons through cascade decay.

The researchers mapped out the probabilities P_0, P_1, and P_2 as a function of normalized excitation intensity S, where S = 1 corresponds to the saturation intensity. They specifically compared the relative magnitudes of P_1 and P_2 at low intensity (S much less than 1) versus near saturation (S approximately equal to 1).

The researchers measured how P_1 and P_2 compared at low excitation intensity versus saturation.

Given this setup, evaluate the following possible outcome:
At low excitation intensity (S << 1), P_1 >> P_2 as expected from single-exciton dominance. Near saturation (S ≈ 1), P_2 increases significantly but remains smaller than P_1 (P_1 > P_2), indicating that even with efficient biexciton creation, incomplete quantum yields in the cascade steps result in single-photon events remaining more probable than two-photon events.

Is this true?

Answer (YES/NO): YES